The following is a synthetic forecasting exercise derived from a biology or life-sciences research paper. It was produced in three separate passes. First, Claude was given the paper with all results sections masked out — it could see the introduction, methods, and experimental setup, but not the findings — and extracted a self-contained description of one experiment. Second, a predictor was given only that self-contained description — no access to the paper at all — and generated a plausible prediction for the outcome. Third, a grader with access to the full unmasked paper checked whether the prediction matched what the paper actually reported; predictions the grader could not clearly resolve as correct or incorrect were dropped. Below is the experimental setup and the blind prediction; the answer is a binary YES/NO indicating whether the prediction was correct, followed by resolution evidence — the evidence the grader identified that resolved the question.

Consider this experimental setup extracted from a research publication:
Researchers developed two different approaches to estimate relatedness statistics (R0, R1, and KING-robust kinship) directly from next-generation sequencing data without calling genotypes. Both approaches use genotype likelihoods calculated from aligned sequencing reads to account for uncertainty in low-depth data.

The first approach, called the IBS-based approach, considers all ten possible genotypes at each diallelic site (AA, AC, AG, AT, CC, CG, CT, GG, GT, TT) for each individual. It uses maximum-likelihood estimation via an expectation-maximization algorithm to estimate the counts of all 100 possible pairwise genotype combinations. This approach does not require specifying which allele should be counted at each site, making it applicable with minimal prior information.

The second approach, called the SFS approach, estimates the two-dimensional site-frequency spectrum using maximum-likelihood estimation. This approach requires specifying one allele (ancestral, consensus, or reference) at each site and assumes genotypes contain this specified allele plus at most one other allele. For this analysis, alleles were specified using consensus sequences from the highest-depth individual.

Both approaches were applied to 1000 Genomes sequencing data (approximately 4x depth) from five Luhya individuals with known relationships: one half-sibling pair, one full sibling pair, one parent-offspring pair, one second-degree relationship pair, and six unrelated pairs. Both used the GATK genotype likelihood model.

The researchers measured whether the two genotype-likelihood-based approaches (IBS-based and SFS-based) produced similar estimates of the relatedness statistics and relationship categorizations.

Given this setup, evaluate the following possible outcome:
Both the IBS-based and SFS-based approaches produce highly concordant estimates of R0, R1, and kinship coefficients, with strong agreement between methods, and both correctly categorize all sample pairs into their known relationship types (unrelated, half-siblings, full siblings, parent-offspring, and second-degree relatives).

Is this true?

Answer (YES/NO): NO